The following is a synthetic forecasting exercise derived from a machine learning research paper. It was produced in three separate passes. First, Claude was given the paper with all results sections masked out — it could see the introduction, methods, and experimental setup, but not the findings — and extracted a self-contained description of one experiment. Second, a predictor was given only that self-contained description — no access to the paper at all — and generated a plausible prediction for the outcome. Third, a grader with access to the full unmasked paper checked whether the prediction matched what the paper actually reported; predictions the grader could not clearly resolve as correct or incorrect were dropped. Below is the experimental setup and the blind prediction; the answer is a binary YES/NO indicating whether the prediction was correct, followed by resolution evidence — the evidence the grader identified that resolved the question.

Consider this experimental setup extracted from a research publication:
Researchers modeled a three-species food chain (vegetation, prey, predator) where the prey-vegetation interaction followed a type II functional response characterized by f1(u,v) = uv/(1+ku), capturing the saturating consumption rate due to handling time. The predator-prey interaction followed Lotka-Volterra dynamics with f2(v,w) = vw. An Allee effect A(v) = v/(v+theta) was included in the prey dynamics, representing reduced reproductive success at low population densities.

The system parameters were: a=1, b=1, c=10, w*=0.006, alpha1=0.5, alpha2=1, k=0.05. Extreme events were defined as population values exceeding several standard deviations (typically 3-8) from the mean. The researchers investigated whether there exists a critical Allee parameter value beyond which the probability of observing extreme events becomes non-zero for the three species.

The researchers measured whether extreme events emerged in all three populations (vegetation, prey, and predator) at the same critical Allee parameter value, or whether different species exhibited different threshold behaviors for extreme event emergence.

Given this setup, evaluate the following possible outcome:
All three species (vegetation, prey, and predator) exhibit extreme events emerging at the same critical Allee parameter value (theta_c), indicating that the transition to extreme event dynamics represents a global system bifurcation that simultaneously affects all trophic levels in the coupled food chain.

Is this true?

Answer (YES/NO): NO